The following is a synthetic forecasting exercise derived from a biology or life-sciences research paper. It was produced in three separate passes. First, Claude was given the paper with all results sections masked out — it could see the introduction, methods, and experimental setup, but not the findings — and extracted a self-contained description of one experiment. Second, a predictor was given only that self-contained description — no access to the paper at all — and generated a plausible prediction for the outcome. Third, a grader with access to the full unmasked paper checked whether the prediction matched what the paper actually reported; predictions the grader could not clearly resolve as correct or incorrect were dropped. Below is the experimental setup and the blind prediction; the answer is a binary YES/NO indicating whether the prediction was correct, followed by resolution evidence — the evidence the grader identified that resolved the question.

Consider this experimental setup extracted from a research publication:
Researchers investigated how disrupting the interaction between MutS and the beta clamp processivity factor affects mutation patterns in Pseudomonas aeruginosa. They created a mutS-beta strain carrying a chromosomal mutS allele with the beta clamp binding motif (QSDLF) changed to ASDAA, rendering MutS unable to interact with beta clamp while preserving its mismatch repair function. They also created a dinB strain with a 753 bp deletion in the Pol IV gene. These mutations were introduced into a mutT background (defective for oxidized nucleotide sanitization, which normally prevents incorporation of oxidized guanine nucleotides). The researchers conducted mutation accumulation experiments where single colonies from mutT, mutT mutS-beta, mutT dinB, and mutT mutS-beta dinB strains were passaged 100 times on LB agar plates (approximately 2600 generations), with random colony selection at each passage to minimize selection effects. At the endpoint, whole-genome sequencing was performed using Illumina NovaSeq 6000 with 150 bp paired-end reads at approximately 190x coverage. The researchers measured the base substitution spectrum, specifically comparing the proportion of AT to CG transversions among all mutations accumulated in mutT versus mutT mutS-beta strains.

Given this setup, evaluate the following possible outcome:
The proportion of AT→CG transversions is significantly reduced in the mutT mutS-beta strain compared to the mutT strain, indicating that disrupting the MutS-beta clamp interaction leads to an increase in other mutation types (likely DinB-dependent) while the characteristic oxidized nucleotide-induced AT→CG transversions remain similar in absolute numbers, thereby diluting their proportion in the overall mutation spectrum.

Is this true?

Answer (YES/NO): NO